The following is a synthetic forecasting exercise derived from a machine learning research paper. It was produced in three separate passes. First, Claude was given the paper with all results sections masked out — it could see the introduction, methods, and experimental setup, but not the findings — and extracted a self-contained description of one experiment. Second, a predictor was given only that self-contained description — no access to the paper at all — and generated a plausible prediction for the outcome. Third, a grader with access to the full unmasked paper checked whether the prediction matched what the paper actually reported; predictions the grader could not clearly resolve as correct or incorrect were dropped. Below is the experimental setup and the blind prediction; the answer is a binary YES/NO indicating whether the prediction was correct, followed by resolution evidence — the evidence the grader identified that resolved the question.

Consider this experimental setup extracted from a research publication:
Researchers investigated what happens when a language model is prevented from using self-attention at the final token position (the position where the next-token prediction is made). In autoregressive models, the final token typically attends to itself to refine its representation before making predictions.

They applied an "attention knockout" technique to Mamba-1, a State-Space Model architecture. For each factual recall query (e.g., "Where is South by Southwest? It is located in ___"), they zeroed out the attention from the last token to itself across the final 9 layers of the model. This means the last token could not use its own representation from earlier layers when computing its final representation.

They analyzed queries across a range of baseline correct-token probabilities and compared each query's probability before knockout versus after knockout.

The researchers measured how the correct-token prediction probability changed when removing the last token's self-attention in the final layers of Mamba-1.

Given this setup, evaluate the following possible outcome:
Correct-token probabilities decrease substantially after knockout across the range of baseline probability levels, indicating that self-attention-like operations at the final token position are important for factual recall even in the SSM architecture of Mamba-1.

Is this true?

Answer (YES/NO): NO